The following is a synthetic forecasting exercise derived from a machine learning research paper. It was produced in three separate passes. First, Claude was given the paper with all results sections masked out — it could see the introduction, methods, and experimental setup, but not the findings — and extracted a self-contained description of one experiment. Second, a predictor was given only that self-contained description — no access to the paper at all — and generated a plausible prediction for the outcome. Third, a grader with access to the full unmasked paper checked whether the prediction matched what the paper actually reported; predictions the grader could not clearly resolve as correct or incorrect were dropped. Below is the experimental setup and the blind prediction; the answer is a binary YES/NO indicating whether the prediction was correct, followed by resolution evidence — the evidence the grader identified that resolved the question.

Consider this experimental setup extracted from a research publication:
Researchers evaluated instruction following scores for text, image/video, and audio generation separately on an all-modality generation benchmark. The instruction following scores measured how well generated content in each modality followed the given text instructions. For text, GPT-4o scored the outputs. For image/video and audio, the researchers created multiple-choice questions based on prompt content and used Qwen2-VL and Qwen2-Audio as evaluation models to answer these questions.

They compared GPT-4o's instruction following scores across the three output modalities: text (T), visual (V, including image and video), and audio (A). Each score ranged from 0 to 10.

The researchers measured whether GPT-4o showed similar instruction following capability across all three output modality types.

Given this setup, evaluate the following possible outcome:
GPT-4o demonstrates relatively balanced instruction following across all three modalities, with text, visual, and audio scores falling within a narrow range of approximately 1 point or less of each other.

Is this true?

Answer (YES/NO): NO